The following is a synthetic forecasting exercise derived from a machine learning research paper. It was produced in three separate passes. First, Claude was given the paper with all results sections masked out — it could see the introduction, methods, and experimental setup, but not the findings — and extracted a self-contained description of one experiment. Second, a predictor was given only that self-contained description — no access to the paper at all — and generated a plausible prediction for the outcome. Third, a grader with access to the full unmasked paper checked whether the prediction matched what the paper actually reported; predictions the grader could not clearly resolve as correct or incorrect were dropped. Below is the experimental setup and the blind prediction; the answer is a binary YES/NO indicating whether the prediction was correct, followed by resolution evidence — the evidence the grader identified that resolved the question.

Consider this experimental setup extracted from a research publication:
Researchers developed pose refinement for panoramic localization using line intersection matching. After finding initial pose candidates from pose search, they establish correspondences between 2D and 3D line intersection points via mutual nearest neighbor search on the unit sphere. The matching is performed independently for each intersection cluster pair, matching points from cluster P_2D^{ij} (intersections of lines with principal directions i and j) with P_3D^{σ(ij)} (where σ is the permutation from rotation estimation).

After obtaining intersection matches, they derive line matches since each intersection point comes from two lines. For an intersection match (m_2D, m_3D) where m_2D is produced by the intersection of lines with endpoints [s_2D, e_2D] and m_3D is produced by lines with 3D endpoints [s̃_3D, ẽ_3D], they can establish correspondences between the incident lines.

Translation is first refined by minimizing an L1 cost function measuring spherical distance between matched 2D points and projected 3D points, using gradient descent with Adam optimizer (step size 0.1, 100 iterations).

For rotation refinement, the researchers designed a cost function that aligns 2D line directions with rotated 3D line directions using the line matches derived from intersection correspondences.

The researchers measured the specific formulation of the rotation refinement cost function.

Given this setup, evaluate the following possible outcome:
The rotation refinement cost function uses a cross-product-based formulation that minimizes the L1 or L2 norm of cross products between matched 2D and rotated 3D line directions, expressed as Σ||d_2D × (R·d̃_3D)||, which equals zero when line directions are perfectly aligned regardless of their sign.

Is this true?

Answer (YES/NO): NO